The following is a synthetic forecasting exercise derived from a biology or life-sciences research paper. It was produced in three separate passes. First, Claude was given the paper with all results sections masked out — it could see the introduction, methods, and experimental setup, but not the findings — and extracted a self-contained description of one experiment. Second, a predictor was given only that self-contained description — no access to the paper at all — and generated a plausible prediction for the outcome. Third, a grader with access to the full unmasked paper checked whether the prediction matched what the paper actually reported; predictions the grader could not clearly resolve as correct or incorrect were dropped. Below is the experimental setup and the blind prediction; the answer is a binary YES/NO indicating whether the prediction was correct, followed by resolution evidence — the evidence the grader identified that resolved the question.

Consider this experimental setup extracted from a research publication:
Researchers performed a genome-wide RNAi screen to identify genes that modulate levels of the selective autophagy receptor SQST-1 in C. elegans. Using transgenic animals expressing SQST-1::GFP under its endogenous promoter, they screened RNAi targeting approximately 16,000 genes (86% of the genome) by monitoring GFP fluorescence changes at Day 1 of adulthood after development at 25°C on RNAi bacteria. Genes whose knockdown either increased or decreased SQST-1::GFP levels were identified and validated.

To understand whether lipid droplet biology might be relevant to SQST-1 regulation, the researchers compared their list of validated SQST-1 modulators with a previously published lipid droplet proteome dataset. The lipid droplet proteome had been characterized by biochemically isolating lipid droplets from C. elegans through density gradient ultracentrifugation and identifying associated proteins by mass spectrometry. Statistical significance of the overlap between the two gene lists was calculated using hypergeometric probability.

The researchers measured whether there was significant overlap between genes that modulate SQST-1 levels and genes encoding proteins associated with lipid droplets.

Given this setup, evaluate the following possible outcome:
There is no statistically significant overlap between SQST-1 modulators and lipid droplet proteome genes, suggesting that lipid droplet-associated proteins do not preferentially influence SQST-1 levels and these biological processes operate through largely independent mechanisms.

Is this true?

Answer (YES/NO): NO